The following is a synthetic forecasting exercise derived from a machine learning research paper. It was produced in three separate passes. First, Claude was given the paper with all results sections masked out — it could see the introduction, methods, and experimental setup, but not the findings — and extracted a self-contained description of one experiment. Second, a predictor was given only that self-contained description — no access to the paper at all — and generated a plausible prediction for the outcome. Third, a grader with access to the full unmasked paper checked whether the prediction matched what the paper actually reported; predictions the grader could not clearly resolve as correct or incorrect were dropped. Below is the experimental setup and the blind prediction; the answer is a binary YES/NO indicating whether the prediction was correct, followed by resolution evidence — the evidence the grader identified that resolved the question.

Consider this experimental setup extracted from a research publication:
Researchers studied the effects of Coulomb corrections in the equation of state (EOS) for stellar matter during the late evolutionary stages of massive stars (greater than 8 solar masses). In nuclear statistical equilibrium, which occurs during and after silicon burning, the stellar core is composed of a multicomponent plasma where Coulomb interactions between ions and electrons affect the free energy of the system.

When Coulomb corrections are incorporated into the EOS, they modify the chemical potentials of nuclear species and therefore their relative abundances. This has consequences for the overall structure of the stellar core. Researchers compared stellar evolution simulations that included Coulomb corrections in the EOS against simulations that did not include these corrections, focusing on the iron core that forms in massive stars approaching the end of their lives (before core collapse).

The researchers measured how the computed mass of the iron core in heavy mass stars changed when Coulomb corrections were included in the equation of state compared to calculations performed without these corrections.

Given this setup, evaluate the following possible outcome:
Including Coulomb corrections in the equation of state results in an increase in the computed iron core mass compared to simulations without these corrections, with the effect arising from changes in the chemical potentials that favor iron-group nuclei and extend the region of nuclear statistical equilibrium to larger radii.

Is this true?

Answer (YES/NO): NO